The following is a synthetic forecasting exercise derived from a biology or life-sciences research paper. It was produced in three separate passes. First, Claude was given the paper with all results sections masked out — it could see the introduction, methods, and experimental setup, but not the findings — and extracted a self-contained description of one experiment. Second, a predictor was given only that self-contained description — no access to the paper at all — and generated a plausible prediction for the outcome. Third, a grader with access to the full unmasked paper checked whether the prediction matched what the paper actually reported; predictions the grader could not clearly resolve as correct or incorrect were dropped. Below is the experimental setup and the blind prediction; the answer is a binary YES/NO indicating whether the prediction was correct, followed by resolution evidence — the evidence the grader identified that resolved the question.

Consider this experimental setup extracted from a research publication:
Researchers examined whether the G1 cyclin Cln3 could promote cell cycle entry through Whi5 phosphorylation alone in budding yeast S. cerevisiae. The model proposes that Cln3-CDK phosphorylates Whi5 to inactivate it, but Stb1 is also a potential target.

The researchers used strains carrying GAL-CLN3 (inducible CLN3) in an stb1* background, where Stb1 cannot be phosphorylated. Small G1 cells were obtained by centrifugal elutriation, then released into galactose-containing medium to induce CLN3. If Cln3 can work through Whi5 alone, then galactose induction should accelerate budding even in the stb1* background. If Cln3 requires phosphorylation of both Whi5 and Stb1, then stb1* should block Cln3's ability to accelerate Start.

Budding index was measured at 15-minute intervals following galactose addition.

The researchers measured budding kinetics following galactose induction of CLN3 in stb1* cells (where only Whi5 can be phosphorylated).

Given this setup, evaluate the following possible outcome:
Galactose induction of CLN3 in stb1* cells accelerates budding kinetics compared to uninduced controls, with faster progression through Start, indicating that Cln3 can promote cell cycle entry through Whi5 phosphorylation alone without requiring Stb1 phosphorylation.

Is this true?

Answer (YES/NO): YES